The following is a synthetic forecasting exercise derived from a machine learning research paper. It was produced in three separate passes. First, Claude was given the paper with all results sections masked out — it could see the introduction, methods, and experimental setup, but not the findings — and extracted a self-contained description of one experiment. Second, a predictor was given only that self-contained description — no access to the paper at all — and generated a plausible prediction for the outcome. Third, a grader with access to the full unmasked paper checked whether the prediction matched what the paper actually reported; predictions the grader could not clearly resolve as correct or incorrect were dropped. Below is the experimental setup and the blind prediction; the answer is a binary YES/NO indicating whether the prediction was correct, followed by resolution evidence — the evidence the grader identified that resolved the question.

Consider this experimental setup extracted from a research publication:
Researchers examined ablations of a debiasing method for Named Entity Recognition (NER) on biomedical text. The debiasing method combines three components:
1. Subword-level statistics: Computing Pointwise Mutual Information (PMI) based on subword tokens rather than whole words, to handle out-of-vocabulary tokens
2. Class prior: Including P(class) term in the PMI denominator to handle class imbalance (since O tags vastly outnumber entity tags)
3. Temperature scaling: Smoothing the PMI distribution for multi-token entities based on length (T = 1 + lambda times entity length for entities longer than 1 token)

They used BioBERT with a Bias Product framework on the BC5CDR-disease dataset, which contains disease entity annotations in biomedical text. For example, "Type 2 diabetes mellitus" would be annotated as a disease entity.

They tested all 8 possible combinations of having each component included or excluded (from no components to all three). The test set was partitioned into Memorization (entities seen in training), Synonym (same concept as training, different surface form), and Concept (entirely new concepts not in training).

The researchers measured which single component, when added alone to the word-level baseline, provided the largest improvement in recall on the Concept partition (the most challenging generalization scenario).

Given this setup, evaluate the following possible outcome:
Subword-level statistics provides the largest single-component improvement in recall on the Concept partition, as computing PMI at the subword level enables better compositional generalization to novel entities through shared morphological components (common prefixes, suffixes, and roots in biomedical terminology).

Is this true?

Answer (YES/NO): NO